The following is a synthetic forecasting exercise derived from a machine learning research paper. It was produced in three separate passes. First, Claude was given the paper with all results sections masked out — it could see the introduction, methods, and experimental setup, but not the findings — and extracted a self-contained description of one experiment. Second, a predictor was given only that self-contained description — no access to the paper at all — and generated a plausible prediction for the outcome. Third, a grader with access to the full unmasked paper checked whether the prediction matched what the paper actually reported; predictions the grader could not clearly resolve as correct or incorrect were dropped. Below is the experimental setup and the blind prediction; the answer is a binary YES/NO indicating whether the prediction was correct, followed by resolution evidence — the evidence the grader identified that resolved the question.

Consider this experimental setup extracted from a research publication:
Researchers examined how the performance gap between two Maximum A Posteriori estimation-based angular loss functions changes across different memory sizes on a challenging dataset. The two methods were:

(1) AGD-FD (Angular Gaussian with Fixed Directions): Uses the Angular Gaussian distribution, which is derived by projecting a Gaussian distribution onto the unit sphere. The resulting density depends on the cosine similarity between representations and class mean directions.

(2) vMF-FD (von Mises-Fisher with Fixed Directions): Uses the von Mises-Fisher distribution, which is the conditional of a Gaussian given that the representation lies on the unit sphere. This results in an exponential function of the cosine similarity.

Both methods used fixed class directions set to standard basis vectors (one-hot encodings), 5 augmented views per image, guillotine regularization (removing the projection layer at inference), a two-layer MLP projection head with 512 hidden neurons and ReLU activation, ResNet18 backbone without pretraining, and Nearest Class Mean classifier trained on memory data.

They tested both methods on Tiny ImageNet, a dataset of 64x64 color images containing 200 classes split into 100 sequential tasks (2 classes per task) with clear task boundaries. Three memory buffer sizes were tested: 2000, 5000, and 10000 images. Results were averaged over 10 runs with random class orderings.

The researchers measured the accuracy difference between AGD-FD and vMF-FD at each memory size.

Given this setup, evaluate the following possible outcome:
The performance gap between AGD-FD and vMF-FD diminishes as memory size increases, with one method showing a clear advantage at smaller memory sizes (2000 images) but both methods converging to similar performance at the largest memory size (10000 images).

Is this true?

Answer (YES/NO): NO